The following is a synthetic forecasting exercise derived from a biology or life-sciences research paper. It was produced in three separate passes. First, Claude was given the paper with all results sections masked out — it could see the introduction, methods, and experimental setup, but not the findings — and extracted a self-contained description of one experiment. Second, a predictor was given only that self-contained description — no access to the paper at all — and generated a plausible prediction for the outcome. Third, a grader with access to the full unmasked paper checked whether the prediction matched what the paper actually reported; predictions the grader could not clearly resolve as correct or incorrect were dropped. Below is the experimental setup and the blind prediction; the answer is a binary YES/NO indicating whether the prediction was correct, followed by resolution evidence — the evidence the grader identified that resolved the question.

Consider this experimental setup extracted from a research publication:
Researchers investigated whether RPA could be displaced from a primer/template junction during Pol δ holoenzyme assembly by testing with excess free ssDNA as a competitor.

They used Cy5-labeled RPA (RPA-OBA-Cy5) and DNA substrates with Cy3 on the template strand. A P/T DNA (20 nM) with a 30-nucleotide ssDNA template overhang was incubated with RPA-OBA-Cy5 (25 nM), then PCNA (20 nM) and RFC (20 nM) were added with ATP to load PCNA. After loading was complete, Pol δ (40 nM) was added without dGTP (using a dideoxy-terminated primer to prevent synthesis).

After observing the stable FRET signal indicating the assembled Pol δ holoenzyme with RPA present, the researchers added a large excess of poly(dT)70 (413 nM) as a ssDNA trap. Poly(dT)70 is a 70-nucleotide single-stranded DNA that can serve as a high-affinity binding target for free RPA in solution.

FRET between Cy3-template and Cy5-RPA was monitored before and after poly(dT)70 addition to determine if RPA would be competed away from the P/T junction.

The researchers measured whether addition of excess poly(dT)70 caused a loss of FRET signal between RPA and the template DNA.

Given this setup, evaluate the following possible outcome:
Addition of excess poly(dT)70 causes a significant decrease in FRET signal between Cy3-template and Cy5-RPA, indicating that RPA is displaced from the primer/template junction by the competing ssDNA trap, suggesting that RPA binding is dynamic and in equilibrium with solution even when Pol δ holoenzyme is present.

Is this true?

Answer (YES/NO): YES